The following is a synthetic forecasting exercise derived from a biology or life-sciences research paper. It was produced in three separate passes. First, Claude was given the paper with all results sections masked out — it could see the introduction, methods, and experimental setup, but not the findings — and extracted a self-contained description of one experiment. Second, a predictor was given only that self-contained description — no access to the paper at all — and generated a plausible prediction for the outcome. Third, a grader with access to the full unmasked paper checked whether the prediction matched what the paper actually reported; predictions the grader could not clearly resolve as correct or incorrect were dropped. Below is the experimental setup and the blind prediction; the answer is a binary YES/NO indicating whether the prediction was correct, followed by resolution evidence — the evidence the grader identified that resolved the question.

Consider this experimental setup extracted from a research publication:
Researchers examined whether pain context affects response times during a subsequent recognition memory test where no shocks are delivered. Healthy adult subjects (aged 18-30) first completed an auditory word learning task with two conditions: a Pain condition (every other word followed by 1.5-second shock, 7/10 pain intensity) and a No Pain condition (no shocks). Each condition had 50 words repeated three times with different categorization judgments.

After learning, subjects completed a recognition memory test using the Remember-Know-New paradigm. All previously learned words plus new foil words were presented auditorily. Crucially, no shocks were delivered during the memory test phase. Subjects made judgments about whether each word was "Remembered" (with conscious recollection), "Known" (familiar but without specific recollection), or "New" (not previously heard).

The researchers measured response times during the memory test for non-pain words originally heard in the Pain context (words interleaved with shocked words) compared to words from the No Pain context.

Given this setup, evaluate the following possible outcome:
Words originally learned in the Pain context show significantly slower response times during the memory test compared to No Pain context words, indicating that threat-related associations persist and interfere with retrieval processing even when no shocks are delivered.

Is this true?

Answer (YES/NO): NO